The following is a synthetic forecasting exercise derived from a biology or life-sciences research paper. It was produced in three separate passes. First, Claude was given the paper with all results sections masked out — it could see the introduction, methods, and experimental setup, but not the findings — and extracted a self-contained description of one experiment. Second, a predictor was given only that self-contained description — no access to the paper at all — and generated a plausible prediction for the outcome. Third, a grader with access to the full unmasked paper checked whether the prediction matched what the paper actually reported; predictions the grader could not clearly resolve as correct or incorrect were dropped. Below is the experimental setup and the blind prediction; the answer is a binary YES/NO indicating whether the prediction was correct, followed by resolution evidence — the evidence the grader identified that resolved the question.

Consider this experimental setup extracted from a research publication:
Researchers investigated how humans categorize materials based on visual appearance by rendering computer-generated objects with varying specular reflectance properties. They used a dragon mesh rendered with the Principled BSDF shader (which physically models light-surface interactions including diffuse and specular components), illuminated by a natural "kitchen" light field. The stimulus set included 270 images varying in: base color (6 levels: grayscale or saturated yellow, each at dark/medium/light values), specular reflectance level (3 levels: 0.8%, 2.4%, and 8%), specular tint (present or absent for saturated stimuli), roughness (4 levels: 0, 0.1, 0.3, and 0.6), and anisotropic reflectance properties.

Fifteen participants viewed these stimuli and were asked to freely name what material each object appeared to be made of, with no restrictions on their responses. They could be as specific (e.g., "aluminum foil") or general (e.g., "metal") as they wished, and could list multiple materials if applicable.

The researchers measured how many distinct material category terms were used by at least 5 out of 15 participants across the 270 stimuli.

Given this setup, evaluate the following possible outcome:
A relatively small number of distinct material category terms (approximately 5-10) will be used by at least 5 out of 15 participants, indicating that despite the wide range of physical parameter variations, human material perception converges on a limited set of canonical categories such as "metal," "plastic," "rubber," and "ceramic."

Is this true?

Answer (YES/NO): NO